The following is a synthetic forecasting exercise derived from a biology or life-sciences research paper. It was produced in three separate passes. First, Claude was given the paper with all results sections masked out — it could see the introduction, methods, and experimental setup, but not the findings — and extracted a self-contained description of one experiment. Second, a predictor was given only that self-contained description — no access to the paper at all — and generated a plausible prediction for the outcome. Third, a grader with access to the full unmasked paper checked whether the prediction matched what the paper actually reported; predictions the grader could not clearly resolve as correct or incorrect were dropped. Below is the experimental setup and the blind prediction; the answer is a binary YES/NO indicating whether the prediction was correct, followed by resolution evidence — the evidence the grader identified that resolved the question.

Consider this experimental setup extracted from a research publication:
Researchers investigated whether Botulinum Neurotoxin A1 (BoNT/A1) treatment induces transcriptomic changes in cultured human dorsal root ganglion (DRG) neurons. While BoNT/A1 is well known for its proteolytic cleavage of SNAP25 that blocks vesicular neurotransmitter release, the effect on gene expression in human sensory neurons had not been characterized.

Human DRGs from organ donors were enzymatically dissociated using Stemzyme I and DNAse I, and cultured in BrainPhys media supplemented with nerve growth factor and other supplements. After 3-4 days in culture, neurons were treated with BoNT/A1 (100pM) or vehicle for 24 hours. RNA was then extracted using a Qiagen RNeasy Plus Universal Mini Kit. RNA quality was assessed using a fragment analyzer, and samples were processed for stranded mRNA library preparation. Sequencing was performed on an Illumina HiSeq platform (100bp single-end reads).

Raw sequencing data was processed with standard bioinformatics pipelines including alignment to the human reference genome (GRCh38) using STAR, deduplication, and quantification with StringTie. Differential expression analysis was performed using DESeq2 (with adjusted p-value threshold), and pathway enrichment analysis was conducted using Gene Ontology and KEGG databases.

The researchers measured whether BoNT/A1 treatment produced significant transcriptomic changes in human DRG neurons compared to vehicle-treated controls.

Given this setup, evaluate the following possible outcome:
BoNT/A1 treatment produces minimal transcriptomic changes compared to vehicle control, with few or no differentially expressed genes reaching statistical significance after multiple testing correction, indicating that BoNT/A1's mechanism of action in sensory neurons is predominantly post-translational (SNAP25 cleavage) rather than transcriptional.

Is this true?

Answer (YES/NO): NO